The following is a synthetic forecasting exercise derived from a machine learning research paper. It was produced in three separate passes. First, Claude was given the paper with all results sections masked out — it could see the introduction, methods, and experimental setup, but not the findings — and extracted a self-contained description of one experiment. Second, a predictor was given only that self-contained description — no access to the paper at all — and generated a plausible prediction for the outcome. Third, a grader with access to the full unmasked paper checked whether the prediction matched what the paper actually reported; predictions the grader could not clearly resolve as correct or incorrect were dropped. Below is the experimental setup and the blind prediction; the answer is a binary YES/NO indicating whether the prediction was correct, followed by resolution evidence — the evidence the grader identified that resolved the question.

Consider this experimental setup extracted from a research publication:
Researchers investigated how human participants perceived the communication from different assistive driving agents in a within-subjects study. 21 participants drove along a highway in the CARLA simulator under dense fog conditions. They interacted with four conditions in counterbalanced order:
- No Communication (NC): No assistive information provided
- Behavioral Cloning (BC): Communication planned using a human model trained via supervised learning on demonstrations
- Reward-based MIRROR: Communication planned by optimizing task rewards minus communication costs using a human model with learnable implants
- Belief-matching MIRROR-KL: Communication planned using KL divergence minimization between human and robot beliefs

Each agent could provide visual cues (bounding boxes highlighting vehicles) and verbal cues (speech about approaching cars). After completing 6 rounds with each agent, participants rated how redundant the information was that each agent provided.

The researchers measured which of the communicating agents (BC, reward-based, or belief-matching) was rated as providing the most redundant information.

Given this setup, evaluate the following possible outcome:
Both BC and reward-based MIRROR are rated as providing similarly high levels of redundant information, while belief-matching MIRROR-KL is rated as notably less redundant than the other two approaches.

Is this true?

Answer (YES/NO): NO